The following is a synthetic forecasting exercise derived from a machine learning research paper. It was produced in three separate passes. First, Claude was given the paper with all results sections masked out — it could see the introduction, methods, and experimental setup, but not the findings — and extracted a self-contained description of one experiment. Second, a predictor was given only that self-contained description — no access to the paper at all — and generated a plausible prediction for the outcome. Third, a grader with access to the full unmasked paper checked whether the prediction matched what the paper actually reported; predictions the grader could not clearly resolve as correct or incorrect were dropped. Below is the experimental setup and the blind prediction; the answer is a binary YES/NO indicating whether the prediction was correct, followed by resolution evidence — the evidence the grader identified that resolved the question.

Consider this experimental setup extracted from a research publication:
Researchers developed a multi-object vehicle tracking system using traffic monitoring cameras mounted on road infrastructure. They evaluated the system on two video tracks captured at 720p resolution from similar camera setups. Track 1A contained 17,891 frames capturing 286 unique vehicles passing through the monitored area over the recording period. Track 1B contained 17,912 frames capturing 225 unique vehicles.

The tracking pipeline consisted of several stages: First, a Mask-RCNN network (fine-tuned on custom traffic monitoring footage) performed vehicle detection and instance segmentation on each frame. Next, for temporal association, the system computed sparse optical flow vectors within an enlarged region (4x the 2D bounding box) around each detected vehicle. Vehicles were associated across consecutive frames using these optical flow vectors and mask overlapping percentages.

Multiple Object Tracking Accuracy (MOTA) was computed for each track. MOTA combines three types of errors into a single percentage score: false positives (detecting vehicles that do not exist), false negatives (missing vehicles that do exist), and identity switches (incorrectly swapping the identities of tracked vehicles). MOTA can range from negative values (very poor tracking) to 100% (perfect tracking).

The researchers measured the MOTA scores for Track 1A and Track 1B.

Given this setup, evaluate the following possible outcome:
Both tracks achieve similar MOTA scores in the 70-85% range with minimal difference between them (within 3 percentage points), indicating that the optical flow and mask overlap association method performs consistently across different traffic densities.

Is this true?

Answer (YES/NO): NO